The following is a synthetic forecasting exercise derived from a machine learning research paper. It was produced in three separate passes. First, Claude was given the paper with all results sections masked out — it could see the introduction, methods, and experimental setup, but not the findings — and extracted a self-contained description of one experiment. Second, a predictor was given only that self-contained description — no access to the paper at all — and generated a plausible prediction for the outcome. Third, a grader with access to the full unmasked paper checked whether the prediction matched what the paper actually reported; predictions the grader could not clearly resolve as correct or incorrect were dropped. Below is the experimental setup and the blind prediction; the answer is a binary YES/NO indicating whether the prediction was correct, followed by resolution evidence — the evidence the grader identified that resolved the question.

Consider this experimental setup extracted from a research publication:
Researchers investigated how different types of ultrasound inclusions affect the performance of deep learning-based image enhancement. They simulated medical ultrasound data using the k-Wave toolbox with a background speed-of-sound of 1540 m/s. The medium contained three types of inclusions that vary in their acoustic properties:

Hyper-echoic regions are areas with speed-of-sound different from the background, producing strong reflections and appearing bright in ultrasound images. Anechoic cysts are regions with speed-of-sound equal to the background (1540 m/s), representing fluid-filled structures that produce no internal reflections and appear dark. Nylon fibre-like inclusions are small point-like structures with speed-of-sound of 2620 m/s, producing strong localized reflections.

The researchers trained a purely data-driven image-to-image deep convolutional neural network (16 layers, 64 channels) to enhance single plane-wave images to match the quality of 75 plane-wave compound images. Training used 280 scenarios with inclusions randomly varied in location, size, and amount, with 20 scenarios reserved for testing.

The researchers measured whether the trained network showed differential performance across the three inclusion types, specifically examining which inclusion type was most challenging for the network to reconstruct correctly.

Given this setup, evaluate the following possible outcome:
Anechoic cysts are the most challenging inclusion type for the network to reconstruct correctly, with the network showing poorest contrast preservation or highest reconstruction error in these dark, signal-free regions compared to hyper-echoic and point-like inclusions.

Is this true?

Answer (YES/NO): YES